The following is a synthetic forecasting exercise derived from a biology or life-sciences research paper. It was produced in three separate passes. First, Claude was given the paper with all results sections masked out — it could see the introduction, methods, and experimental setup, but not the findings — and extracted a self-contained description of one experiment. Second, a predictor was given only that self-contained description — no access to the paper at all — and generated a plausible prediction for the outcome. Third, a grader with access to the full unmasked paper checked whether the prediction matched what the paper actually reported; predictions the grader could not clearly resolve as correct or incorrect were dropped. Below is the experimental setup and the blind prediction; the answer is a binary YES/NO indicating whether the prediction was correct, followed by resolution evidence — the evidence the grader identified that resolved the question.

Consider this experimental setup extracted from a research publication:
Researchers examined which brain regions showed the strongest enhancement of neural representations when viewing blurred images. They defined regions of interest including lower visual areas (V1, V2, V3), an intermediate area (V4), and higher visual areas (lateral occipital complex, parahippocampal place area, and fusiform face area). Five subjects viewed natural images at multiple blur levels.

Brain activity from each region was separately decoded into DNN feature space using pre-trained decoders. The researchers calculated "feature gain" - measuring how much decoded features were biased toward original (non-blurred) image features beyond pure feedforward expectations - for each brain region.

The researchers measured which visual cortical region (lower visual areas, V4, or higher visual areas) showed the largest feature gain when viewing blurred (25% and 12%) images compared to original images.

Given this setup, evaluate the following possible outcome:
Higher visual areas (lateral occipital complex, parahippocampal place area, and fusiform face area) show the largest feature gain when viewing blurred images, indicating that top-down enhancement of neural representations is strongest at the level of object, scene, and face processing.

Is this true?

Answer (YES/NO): YES